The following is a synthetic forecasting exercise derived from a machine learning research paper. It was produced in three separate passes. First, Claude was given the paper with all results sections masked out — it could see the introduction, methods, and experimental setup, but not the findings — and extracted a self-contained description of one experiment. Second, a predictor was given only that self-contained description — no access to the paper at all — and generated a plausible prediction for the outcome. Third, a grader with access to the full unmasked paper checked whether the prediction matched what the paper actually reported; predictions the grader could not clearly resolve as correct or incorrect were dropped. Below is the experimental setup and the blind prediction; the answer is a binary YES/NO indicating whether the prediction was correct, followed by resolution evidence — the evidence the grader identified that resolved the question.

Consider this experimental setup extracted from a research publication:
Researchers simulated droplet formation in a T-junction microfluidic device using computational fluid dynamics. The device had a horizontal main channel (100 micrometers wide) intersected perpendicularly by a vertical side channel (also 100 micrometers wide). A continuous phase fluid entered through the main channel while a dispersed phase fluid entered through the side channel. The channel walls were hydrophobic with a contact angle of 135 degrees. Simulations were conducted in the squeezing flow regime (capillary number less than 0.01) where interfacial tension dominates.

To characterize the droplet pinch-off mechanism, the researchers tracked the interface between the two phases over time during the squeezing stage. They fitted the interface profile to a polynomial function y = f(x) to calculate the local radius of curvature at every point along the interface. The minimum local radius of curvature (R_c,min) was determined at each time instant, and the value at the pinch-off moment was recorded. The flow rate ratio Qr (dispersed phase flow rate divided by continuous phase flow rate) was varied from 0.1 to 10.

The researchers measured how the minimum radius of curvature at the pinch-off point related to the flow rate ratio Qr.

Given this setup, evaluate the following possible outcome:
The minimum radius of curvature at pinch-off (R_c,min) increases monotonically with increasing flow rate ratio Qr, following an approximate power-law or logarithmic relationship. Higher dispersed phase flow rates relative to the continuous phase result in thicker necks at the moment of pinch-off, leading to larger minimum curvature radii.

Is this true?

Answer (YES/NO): NO